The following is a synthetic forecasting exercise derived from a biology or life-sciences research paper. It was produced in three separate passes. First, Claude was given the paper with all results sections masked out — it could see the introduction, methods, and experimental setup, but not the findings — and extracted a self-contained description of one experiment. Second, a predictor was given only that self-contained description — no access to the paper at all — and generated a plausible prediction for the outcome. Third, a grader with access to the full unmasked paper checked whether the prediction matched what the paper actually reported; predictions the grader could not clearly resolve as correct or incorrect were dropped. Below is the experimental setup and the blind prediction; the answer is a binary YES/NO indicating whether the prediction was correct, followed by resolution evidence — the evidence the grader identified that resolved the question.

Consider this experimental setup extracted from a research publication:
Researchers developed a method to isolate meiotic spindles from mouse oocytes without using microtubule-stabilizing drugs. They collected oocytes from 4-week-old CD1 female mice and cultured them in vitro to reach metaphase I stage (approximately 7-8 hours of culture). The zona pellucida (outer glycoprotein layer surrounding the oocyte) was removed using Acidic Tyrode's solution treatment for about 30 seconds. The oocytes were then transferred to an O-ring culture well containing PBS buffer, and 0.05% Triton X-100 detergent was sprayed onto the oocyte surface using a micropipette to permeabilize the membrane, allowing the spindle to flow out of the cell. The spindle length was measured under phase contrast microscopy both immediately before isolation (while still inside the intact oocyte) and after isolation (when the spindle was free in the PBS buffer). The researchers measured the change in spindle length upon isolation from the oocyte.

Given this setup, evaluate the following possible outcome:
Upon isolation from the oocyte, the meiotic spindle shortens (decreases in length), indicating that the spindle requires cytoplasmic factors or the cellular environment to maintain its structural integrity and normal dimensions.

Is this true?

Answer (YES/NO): NO